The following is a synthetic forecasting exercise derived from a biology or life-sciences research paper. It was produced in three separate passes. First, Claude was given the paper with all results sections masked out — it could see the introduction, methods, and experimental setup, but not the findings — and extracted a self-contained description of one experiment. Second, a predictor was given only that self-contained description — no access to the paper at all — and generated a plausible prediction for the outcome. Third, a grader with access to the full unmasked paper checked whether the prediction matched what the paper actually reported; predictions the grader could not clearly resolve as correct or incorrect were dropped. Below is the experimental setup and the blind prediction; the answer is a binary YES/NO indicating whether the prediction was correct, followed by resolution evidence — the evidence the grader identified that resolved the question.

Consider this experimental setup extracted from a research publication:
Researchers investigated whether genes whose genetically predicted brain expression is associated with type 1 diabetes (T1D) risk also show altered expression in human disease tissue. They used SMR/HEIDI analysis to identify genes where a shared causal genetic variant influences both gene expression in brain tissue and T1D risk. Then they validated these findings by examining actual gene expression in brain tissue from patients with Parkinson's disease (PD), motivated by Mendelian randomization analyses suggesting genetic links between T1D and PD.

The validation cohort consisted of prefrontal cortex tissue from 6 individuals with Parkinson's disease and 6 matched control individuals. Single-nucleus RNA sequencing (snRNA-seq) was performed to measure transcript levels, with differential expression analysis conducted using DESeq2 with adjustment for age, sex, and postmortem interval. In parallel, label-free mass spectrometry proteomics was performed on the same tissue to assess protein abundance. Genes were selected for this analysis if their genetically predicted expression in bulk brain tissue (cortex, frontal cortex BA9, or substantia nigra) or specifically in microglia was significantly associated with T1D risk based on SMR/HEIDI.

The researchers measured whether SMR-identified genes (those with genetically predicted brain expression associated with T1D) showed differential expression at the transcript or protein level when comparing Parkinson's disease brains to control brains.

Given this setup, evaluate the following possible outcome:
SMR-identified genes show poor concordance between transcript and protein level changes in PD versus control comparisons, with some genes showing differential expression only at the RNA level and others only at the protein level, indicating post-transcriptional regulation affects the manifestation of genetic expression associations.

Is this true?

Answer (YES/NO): YES